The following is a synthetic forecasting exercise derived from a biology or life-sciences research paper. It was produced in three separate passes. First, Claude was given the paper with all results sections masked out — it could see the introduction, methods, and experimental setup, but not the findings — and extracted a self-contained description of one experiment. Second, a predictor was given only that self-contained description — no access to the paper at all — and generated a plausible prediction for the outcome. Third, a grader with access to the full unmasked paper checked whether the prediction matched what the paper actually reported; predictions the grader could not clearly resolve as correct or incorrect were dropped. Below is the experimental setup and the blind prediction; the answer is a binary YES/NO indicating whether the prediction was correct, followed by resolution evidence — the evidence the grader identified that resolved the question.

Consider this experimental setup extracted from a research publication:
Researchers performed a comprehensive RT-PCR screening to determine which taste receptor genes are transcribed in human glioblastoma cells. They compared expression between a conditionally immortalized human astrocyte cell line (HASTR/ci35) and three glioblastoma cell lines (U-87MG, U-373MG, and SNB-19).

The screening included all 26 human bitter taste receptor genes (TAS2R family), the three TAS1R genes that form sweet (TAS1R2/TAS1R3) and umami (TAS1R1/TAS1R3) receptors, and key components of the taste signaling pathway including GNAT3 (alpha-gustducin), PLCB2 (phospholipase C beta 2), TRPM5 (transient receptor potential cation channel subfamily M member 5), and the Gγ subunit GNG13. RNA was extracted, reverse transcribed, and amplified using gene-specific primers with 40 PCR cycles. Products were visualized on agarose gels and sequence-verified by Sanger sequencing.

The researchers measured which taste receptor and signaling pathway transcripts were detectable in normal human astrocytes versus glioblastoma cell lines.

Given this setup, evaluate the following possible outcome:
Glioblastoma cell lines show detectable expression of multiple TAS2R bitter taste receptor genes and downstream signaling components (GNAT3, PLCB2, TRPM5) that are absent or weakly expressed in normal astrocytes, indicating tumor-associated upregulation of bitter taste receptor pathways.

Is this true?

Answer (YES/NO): NO